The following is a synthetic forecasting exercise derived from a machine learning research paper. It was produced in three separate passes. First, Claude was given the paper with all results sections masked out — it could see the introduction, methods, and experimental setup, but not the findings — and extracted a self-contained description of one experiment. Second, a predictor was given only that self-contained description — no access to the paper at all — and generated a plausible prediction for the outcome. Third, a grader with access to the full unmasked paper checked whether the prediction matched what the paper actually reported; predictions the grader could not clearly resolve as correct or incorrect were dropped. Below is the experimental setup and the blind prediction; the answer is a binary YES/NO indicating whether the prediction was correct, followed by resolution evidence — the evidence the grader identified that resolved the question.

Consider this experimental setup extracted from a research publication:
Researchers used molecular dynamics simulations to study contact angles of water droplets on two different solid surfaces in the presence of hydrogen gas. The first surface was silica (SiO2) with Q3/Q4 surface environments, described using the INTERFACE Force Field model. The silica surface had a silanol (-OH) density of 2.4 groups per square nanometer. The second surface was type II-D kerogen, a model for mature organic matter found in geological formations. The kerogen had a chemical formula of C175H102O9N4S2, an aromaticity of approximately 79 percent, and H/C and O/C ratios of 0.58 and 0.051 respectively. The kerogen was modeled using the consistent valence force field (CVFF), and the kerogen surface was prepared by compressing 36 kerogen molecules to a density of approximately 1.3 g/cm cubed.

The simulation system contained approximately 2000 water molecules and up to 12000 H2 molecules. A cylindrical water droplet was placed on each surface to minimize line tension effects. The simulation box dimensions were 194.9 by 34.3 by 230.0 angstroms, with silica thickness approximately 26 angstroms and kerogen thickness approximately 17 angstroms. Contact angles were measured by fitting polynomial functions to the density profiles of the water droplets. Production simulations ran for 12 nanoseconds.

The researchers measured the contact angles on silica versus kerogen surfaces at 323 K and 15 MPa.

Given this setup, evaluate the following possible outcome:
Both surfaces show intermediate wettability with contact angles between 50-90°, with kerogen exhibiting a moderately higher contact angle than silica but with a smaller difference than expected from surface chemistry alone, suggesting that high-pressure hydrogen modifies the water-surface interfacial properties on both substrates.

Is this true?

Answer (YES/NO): NO